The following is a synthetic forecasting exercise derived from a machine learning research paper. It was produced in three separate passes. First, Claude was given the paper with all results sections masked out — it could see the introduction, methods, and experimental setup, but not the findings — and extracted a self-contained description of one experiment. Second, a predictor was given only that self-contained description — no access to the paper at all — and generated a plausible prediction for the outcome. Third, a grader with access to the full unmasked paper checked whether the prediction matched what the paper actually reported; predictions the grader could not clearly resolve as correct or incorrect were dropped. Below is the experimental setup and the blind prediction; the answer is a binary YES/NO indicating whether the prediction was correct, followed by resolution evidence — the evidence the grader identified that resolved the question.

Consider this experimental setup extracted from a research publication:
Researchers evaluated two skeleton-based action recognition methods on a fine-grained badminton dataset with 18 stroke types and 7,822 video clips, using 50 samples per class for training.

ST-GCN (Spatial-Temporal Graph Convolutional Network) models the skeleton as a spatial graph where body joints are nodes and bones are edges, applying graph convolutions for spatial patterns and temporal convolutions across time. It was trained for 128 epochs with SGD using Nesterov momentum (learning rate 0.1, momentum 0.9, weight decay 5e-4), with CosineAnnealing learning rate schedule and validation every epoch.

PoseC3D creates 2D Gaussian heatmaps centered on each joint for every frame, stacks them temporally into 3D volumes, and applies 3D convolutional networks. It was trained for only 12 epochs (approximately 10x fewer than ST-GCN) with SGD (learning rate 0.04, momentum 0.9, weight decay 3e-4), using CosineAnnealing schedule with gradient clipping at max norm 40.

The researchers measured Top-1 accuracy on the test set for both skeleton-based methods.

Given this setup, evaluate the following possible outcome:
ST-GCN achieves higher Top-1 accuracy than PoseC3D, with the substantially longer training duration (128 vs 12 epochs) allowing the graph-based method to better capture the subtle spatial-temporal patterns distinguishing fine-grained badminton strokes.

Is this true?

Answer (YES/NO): YES